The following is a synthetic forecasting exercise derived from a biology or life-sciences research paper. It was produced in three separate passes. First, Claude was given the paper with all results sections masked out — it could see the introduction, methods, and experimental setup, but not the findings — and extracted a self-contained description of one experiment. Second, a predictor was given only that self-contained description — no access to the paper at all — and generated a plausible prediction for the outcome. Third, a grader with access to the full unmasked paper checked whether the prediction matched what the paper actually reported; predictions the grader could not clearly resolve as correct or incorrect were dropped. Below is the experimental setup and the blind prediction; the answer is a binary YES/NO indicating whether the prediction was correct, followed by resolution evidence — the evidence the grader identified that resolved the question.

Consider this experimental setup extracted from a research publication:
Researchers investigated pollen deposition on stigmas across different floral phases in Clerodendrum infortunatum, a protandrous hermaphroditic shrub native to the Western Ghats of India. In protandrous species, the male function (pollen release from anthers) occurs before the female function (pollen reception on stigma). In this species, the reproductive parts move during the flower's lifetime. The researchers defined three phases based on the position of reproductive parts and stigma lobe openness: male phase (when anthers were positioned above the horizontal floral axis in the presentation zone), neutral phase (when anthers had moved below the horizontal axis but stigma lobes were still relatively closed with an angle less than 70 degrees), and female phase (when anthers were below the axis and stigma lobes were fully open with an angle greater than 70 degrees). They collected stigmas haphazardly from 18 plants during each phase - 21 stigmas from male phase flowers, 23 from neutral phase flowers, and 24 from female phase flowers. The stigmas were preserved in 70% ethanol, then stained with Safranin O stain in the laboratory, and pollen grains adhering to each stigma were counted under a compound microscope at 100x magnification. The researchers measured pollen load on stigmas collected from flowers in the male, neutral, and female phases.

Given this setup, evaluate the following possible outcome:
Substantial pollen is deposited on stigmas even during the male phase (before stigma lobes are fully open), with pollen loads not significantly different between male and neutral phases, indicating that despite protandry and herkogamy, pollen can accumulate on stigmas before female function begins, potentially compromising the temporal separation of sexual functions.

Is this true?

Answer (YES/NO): NO